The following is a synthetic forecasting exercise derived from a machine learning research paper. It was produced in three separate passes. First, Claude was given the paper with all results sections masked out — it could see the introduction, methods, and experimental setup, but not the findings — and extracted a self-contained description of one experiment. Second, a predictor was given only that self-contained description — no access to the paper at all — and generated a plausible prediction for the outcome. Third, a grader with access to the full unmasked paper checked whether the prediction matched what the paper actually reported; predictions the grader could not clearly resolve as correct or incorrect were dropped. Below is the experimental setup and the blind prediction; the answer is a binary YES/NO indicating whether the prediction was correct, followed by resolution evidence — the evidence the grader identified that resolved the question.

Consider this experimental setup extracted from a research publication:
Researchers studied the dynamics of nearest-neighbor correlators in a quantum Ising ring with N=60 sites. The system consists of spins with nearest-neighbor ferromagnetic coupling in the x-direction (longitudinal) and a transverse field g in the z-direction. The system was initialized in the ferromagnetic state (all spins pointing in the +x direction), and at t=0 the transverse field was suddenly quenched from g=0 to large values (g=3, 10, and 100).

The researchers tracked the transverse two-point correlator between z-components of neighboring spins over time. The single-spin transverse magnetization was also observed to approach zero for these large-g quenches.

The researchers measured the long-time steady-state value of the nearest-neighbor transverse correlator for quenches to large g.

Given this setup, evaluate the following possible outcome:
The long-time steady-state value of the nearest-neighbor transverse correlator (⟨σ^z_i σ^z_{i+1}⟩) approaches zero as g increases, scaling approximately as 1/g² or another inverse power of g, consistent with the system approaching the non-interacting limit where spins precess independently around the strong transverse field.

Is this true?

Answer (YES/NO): NO